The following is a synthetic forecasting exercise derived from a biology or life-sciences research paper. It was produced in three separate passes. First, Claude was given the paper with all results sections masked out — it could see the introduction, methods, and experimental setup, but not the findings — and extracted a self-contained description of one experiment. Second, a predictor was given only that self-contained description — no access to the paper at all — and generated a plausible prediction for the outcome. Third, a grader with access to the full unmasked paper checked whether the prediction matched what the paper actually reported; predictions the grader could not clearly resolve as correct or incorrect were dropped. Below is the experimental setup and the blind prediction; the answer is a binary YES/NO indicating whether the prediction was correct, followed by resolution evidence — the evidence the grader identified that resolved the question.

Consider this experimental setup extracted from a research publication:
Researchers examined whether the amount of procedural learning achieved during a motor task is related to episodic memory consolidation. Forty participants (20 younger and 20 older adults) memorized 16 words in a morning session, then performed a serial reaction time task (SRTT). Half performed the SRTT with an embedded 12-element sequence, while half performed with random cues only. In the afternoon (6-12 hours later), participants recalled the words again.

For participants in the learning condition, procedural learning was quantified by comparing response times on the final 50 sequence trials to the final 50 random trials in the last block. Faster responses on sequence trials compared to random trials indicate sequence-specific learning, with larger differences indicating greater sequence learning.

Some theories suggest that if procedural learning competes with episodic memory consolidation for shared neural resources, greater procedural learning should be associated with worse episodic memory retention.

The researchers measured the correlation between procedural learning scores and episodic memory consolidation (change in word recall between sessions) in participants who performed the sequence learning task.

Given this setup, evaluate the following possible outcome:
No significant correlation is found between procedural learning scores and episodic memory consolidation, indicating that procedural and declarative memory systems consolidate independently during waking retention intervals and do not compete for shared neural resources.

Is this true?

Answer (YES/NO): YES